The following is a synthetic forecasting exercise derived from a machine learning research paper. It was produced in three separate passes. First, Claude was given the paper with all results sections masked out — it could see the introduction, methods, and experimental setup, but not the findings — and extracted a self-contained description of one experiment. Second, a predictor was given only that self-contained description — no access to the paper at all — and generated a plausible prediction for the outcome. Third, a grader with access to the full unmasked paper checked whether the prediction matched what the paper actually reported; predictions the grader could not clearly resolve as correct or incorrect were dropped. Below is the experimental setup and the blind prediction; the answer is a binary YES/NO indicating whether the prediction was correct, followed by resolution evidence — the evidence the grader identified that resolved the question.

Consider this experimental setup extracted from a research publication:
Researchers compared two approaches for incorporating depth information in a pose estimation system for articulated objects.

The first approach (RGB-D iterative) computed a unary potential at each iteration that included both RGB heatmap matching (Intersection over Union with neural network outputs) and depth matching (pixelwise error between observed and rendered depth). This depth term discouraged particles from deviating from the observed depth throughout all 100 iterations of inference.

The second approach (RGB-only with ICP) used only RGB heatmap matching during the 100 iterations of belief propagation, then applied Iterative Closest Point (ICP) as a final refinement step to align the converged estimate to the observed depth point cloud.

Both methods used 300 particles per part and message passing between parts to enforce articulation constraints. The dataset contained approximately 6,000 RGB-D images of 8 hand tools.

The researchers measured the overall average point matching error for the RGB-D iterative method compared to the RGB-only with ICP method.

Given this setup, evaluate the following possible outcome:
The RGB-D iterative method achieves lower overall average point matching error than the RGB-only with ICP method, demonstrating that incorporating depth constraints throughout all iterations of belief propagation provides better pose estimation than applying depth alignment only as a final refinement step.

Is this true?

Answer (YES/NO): YES